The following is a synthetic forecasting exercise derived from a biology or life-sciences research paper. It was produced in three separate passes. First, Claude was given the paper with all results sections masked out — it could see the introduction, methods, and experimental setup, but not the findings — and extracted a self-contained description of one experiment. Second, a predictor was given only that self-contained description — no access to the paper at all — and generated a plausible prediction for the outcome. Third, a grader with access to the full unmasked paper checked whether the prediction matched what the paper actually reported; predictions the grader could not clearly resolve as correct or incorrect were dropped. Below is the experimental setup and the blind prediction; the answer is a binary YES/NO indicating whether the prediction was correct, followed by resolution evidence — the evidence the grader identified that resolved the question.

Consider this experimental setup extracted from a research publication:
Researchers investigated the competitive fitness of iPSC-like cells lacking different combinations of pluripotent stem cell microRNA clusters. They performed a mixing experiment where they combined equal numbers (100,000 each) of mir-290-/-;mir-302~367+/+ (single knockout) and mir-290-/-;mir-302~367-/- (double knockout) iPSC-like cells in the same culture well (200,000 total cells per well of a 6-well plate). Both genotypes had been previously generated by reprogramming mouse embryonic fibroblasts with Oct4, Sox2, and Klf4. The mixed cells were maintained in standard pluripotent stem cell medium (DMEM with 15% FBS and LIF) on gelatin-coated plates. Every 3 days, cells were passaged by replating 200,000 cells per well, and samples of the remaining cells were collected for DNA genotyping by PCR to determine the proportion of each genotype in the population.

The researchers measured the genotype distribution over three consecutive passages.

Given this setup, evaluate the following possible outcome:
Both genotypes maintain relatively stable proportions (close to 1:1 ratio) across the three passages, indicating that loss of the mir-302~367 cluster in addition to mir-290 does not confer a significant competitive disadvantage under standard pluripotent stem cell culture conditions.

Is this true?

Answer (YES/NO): NO